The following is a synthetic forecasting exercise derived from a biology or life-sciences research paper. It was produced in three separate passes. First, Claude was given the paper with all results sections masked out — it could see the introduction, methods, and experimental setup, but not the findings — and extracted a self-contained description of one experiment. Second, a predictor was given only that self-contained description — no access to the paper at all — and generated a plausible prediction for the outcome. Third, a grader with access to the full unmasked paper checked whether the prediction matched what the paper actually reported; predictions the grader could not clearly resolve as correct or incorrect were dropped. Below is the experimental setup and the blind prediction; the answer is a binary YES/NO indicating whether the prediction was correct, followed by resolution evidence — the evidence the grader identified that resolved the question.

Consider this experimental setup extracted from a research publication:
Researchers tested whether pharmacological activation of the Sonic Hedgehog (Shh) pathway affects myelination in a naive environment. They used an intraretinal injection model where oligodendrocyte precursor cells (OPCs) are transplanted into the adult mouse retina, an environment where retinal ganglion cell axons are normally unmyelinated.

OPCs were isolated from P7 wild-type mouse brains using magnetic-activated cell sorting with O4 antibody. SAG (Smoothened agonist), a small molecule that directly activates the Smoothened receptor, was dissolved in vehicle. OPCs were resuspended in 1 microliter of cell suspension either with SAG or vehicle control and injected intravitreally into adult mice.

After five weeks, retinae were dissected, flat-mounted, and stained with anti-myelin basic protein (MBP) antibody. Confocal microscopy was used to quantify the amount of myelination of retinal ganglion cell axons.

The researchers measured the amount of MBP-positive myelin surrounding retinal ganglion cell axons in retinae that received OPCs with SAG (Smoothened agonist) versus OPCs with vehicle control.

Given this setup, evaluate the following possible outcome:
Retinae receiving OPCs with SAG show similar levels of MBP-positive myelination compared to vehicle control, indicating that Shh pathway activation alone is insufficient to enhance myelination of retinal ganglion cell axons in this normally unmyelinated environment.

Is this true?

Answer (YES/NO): YES